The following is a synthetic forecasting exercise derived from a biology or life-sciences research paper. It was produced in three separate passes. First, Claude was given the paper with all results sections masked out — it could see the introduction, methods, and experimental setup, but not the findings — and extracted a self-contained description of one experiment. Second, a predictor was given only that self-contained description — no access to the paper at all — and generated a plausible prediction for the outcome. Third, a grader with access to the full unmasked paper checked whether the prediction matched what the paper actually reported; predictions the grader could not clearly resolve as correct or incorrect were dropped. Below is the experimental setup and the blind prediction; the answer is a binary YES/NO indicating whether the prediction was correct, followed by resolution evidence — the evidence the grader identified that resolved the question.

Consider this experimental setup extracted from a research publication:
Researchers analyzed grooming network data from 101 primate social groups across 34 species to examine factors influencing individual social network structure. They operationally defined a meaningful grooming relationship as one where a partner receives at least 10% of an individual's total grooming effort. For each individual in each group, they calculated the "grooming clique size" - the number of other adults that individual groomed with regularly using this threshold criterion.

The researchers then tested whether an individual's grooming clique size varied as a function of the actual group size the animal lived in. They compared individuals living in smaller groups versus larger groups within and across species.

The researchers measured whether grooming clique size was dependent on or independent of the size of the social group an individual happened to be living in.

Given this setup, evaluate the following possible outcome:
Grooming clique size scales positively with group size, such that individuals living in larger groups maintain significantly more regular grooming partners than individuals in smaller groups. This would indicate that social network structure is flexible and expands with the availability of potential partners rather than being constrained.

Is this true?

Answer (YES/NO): NO